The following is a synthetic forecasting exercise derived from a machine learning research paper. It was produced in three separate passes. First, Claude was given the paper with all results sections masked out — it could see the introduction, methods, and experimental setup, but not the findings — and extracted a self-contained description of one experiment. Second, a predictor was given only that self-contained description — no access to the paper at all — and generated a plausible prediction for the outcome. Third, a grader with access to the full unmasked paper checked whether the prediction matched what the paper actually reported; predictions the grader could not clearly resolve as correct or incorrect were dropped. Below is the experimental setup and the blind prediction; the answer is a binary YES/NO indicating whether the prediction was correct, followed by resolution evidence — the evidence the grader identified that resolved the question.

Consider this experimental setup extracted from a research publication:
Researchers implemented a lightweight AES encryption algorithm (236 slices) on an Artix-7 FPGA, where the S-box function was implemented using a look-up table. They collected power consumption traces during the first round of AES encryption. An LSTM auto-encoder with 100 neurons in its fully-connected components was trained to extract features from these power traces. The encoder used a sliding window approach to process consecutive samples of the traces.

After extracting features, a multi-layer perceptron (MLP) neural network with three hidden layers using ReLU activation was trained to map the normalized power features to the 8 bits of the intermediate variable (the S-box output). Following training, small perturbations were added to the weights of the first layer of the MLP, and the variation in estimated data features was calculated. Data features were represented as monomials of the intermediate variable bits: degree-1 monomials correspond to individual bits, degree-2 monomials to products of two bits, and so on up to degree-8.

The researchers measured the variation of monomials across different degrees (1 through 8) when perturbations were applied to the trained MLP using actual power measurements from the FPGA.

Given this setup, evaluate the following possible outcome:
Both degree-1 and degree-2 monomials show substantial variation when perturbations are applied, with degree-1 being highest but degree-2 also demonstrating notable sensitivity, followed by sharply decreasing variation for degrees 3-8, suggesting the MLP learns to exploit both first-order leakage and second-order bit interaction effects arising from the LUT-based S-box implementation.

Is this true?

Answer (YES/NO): NO